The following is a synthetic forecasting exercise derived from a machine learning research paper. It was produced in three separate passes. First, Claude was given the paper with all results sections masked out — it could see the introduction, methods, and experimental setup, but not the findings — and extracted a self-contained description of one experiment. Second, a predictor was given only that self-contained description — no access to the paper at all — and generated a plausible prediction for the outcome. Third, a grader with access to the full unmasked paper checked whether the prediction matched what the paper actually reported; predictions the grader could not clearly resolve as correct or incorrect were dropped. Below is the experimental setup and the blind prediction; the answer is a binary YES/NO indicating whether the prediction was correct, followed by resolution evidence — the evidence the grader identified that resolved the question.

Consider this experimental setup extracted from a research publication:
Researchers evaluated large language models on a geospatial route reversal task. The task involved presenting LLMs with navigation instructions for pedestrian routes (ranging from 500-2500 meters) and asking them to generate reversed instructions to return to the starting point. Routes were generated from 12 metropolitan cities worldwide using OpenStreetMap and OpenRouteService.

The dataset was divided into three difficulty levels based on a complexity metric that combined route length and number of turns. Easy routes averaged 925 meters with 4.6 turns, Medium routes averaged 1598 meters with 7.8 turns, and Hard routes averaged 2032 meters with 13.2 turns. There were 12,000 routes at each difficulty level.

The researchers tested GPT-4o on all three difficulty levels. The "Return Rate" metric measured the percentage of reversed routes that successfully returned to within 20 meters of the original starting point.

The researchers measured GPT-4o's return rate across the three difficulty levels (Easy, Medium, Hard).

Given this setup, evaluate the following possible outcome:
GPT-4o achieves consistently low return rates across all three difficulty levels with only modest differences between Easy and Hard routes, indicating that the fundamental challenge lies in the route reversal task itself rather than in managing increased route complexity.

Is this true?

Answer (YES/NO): NO